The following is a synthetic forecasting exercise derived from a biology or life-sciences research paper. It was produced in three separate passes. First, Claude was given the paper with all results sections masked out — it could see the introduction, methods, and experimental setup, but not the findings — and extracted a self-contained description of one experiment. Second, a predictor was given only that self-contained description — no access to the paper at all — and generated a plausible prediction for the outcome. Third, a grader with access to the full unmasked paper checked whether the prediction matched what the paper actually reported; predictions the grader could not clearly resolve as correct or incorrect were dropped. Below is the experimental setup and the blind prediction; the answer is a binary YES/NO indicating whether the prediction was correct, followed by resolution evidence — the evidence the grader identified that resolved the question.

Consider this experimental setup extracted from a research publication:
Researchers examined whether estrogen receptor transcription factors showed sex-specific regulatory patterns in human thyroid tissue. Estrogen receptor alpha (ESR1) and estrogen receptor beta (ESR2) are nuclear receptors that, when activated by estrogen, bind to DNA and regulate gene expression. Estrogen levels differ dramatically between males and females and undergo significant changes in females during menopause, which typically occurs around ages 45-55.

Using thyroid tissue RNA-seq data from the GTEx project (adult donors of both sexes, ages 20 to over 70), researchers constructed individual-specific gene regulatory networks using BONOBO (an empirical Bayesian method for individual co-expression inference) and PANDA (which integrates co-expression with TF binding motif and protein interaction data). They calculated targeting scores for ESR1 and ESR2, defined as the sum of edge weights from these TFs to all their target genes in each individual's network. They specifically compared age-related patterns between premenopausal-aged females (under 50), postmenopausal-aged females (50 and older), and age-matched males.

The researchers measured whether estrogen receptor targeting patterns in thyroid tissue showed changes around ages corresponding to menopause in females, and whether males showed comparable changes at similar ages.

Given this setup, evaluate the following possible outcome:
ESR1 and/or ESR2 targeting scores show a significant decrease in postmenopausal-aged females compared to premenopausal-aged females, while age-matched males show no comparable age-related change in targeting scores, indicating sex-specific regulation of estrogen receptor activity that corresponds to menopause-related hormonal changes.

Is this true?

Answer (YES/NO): YES